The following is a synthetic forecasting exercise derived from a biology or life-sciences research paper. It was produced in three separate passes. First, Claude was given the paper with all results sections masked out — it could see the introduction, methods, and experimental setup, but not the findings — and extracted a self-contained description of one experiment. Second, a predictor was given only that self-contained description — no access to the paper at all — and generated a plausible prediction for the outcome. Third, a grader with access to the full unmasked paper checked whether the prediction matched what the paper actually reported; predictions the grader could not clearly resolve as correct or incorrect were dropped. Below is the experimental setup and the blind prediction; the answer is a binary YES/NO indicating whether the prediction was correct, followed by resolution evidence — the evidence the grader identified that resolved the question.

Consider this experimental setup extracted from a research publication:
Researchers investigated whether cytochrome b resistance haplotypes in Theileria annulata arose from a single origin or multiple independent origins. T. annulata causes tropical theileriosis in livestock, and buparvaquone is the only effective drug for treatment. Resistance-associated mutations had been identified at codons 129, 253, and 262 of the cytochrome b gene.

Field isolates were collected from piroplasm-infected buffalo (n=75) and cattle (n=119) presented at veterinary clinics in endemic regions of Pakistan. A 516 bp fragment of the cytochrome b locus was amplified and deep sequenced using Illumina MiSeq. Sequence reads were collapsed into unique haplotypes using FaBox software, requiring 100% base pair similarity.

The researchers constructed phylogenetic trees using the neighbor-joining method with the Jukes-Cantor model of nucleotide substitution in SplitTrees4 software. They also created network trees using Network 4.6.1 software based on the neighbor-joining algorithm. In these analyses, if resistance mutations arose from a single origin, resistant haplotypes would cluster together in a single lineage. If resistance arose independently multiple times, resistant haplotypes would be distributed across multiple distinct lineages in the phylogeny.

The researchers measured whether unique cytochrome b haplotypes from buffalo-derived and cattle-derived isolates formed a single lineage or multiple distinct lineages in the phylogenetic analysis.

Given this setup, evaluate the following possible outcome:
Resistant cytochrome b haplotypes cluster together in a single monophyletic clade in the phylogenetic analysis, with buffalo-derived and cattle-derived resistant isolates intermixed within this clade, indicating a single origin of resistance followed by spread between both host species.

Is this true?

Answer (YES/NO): NO